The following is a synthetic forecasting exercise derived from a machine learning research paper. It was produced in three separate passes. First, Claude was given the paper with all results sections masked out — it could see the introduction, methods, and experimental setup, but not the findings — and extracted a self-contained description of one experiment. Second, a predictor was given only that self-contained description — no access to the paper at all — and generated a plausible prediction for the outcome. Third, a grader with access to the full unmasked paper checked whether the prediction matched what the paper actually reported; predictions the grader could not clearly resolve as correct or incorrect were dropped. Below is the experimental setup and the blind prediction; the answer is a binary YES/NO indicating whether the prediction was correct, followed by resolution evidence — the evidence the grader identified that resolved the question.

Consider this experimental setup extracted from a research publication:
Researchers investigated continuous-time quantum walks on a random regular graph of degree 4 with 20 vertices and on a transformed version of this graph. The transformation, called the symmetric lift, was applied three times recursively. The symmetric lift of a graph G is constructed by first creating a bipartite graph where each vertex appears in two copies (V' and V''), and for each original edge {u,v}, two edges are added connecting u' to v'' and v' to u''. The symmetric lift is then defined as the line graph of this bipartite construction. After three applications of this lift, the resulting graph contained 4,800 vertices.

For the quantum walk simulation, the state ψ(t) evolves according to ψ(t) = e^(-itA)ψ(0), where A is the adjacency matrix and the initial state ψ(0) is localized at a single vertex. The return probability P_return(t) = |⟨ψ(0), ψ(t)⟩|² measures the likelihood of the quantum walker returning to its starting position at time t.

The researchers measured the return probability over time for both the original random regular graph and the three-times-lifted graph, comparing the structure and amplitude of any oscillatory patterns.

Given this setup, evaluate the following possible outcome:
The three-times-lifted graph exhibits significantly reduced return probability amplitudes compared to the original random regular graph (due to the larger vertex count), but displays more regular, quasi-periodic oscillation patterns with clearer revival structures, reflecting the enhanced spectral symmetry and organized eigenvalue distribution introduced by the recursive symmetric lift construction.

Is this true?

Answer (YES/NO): NO